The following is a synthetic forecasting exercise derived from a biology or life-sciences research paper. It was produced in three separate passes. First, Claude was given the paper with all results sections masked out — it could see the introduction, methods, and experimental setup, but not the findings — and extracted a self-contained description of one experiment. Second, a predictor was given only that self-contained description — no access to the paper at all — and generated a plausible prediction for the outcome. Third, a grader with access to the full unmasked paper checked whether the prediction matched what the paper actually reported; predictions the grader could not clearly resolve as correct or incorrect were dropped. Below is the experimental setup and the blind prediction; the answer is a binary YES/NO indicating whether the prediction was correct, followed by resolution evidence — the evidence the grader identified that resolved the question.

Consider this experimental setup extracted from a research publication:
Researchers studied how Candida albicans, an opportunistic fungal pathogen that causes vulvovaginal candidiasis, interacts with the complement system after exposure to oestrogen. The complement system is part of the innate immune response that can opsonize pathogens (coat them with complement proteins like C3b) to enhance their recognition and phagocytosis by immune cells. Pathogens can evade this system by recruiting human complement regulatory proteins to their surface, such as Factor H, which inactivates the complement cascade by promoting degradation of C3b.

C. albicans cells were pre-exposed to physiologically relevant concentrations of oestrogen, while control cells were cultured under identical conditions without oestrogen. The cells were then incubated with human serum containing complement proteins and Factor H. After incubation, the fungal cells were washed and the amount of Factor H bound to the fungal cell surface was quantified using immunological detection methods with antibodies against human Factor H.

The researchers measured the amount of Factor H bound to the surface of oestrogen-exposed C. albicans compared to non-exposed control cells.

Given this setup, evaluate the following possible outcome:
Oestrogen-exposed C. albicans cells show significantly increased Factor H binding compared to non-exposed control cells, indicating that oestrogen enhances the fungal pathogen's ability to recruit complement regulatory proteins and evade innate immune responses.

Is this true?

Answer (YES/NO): YES